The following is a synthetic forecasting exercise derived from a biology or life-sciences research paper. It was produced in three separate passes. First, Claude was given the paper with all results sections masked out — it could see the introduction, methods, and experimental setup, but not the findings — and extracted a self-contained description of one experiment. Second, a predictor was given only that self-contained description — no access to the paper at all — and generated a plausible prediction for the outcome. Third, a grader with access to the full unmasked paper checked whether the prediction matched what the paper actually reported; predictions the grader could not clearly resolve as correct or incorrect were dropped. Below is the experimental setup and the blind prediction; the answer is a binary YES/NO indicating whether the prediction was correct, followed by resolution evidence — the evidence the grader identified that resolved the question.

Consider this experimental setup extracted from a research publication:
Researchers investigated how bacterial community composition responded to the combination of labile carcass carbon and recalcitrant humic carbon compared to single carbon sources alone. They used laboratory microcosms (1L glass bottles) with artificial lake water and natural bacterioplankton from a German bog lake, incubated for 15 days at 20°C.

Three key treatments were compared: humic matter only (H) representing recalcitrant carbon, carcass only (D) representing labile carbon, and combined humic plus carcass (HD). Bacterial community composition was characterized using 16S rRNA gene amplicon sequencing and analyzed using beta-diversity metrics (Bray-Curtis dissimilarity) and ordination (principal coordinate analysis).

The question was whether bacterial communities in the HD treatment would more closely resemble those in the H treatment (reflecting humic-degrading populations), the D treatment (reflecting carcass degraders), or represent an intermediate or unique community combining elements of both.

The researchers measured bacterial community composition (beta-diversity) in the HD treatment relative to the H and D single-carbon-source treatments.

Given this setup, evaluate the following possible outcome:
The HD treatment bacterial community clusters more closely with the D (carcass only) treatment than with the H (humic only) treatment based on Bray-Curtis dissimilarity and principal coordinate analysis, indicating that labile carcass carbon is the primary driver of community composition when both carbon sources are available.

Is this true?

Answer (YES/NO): YES